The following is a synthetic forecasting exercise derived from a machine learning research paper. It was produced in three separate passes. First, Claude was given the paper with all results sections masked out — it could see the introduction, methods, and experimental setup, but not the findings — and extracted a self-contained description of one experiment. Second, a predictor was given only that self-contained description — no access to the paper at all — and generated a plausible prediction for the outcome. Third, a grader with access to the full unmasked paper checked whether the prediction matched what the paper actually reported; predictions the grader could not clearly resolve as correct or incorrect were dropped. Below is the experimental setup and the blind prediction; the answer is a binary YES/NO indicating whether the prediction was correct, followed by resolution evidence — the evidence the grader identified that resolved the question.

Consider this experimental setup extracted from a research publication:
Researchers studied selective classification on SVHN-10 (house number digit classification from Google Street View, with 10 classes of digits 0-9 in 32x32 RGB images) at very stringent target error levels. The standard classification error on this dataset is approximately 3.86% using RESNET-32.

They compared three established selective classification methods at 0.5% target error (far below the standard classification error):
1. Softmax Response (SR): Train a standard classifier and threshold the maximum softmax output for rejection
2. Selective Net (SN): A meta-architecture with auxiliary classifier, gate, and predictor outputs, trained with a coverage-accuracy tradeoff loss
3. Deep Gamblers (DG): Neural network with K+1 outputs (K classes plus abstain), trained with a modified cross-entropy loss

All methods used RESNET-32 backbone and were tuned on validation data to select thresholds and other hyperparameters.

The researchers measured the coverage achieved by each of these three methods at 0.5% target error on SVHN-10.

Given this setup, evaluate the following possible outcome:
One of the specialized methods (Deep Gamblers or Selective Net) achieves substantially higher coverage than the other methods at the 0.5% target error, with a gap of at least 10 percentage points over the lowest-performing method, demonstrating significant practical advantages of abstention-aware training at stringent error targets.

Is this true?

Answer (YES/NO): NO